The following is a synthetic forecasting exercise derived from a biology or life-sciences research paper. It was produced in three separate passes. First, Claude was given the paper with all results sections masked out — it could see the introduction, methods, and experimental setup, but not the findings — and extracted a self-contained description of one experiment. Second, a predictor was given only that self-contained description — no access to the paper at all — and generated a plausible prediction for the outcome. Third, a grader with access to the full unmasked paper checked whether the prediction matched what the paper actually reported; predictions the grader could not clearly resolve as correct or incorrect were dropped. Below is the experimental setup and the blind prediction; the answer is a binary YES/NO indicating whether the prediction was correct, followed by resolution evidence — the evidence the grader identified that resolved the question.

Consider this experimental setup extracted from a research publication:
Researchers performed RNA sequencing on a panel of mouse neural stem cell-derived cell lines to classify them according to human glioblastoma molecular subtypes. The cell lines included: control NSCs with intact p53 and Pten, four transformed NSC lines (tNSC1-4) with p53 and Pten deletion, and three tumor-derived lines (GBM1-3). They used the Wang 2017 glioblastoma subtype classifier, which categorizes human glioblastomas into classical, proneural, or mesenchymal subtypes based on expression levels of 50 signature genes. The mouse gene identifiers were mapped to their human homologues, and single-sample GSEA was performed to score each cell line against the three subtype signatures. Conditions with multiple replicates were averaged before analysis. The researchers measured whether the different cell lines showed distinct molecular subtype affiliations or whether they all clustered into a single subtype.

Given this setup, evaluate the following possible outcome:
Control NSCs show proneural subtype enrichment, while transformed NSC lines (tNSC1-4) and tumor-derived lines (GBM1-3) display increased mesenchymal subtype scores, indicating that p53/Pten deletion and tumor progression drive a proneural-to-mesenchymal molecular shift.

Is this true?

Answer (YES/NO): NO